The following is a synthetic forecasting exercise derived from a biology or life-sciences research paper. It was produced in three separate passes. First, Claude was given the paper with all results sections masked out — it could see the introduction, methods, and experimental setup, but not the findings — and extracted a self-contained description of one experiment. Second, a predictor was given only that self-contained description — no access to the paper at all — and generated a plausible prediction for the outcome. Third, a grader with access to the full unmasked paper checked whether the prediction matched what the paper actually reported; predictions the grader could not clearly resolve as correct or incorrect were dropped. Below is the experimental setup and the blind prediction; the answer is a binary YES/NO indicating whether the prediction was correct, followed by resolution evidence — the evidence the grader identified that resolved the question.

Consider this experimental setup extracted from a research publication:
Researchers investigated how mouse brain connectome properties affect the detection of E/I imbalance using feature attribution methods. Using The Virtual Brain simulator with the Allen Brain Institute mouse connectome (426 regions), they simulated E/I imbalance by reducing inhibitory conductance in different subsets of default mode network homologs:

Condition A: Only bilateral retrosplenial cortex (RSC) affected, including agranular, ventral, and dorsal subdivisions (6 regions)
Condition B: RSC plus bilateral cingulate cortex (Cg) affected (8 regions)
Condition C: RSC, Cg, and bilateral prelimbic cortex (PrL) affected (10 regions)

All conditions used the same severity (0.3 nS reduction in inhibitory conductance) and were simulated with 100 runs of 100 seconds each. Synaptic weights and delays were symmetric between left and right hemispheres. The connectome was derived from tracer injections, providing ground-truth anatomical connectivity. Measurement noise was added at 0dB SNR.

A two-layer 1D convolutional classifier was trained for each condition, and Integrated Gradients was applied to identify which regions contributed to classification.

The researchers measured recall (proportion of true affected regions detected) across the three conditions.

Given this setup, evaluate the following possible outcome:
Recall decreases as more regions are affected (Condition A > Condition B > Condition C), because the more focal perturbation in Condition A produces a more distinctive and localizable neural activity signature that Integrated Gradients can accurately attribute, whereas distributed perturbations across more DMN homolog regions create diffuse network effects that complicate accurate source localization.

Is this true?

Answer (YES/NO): NO